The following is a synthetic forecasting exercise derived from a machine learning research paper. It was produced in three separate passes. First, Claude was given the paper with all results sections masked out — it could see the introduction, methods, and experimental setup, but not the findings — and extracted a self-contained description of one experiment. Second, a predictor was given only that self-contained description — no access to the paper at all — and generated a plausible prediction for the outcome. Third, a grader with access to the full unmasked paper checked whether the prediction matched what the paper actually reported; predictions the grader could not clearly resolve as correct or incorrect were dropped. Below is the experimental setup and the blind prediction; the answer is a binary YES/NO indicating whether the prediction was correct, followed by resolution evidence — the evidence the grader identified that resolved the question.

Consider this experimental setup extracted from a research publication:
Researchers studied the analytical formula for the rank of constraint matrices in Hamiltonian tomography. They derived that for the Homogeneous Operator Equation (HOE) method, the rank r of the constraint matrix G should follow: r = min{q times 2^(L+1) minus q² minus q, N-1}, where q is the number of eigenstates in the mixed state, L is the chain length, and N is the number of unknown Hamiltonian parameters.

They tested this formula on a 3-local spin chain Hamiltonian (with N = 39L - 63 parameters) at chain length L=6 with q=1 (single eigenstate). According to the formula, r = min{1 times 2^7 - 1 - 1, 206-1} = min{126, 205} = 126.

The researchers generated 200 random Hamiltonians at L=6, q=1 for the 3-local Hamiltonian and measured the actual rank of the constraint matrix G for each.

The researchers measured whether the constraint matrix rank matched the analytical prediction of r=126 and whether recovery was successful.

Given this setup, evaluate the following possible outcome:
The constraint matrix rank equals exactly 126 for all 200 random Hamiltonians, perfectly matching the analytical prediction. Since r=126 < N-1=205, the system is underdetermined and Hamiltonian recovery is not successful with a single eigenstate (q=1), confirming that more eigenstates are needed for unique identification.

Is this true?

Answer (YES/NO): YES